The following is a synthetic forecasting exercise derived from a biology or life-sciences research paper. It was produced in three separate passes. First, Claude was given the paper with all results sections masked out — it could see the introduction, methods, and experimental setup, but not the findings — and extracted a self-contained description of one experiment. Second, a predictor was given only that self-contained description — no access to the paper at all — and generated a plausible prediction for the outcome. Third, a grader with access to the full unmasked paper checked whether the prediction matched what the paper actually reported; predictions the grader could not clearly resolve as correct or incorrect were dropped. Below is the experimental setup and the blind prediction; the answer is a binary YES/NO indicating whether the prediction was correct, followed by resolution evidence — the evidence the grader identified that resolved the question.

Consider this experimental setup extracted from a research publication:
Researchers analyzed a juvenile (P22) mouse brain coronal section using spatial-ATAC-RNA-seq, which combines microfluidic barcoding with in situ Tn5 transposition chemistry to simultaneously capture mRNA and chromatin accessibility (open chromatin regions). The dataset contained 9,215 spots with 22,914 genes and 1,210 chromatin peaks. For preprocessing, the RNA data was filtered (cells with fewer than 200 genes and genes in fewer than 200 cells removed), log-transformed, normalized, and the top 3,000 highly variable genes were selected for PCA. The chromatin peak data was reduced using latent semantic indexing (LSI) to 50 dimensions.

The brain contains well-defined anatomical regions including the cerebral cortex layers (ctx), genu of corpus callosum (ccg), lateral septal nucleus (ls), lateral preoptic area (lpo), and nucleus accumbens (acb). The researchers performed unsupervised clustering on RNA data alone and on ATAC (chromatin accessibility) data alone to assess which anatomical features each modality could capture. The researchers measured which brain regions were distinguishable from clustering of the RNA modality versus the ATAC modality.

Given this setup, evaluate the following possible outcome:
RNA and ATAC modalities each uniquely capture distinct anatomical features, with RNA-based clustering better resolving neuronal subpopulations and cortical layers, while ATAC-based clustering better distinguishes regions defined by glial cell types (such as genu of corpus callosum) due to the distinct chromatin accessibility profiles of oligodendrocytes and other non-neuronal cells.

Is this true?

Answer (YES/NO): NO